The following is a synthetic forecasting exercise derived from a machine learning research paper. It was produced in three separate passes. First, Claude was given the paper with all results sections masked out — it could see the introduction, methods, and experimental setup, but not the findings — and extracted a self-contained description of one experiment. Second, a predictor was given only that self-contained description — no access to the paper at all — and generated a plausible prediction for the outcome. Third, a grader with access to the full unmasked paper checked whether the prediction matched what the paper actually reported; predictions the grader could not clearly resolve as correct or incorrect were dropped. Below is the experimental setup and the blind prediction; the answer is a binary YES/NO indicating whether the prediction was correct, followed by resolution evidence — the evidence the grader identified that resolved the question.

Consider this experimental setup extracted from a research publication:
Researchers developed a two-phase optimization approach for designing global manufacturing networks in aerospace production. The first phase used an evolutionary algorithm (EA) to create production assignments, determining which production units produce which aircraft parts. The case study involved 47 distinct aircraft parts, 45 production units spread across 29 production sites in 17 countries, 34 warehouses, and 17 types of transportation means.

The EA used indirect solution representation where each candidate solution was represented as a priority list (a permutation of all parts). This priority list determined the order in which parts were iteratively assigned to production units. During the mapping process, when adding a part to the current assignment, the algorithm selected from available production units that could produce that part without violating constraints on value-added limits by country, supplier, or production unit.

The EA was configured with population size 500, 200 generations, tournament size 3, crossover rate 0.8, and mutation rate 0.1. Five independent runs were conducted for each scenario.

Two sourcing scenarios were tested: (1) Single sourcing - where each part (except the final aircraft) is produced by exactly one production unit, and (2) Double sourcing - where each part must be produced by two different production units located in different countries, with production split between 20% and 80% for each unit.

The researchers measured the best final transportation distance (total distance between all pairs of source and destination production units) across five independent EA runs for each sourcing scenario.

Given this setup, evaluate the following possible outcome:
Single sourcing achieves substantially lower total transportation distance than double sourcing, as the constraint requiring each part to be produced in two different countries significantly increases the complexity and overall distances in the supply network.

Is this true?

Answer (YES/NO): YES